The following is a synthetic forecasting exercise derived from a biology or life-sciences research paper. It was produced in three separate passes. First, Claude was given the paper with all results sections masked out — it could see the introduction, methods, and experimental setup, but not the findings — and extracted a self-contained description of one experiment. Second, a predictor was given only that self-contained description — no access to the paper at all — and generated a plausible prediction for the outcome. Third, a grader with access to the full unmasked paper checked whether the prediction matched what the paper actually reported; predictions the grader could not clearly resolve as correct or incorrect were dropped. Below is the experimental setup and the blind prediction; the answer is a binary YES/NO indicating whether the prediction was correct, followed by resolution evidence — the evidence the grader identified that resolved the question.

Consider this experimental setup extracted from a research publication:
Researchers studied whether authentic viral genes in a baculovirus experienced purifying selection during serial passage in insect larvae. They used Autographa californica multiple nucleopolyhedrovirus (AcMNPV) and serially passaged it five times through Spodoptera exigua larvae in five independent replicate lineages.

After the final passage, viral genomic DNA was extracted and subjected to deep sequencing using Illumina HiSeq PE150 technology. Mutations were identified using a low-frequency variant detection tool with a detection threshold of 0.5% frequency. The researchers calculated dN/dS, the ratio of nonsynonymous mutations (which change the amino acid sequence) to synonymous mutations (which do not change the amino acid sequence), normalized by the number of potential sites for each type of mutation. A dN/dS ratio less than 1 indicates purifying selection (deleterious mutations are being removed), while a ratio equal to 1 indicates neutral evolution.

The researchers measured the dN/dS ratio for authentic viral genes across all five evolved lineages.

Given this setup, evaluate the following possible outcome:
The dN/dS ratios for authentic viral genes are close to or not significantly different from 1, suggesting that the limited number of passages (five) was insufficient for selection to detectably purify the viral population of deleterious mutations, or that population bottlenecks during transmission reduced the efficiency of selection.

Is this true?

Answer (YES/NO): NO